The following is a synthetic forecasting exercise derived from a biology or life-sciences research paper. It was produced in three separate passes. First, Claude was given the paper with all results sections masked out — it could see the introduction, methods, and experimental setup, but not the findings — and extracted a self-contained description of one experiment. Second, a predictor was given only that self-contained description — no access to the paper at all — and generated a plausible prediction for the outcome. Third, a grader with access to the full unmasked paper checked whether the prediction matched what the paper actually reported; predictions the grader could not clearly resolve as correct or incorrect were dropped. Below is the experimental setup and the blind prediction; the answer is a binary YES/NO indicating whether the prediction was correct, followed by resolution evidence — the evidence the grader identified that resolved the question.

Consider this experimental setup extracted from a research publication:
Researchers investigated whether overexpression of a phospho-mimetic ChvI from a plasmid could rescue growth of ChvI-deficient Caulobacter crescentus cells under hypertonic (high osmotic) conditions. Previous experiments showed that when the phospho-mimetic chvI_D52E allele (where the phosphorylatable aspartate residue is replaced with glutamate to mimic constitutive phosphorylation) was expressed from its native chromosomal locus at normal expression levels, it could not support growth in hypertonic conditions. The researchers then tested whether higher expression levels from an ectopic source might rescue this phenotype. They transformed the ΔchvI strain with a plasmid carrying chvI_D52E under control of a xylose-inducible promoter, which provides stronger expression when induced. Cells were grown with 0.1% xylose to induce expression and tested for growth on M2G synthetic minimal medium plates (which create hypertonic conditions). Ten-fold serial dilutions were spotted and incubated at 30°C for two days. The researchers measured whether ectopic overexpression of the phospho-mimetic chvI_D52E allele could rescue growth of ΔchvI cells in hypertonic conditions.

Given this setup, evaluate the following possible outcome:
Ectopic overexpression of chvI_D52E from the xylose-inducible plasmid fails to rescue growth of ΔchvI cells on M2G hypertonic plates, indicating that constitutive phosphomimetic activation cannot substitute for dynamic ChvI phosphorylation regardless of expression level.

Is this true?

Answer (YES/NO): NO